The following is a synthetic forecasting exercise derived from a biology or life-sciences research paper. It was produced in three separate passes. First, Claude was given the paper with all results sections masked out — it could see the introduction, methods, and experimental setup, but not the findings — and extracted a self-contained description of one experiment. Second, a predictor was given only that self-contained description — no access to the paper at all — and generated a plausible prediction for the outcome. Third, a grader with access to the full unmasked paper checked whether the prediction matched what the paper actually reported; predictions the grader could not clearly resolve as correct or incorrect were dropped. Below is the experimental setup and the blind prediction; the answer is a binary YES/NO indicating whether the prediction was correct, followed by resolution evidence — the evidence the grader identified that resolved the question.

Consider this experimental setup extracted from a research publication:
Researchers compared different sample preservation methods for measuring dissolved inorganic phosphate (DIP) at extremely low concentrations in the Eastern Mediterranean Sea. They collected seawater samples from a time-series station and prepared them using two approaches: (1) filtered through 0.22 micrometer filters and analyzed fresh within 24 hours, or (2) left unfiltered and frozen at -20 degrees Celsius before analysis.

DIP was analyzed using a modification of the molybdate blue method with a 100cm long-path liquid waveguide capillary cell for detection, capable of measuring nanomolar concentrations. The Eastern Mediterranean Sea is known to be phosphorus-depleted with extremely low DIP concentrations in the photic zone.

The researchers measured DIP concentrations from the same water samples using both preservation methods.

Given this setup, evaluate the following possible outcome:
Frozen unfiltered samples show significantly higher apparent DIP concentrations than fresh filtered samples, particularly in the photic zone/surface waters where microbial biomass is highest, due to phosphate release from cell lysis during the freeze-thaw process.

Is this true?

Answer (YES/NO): YES